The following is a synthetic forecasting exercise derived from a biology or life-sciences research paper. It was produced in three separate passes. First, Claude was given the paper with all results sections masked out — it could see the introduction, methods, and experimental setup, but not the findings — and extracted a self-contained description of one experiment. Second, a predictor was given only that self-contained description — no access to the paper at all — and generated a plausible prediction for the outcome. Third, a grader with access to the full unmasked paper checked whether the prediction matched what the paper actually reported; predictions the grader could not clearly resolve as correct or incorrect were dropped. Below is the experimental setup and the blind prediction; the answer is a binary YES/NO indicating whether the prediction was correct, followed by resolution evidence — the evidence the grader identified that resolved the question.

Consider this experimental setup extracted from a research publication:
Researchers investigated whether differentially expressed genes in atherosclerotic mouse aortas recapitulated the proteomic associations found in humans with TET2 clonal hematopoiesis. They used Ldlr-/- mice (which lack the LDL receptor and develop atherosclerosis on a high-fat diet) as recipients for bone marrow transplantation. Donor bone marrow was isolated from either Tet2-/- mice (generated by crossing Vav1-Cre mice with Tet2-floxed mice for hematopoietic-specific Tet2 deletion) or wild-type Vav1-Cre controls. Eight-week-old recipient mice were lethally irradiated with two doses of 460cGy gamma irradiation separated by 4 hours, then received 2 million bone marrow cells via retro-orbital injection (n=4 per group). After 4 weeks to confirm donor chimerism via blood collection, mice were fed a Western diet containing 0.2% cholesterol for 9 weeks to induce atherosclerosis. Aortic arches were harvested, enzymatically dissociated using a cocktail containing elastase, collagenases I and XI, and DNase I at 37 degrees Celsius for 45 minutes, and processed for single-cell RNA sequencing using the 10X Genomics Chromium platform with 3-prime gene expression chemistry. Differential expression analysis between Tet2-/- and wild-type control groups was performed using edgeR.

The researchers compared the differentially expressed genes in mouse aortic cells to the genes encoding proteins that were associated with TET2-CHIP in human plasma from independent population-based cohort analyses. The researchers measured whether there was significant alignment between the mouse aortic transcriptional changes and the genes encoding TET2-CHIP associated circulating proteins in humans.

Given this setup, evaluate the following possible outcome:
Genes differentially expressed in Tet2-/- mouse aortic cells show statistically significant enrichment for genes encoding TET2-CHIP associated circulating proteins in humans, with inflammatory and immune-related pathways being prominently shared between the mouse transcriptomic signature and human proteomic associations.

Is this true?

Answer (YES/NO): NO